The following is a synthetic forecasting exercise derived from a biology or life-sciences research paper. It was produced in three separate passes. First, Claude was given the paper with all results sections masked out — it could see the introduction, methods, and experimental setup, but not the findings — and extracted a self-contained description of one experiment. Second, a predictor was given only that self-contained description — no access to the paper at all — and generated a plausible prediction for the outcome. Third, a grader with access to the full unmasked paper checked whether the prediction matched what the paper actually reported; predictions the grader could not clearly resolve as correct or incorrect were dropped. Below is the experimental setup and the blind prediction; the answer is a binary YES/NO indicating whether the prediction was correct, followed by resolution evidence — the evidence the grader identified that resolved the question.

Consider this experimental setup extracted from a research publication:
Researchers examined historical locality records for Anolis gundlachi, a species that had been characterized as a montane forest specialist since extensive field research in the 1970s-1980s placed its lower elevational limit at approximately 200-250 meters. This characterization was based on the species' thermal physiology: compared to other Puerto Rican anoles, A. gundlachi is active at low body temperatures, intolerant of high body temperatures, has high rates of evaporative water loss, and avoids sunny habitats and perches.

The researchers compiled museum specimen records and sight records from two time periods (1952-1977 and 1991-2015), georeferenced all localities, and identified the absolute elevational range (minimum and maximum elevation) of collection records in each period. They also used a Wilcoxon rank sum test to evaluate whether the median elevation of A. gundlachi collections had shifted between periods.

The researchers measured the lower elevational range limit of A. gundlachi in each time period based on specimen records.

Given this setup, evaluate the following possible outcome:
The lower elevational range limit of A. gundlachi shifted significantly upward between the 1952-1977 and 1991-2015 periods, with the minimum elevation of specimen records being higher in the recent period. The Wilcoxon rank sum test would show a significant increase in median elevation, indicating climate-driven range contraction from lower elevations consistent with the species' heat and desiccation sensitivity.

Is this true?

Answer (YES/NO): NO